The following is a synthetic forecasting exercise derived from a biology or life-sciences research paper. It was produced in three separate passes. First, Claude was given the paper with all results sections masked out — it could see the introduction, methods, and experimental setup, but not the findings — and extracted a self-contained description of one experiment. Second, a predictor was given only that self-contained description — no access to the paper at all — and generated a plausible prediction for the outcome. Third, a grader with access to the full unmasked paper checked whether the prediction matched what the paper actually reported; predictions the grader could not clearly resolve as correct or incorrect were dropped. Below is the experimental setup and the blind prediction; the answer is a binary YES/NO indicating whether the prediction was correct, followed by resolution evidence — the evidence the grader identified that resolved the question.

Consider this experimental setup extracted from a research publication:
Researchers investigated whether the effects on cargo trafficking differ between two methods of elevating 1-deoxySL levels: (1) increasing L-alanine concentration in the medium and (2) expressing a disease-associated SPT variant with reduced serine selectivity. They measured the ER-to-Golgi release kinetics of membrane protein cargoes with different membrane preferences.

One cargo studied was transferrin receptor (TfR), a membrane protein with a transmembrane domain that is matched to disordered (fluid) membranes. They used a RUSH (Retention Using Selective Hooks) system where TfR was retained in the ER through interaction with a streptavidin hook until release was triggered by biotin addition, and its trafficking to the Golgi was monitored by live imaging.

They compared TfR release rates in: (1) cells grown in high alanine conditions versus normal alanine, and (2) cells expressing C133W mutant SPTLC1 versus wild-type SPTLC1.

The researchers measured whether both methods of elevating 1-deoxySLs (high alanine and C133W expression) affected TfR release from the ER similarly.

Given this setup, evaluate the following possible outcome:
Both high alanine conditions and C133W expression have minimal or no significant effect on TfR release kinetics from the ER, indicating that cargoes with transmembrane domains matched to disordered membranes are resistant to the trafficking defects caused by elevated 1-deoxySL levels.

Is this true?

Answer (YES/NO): NO